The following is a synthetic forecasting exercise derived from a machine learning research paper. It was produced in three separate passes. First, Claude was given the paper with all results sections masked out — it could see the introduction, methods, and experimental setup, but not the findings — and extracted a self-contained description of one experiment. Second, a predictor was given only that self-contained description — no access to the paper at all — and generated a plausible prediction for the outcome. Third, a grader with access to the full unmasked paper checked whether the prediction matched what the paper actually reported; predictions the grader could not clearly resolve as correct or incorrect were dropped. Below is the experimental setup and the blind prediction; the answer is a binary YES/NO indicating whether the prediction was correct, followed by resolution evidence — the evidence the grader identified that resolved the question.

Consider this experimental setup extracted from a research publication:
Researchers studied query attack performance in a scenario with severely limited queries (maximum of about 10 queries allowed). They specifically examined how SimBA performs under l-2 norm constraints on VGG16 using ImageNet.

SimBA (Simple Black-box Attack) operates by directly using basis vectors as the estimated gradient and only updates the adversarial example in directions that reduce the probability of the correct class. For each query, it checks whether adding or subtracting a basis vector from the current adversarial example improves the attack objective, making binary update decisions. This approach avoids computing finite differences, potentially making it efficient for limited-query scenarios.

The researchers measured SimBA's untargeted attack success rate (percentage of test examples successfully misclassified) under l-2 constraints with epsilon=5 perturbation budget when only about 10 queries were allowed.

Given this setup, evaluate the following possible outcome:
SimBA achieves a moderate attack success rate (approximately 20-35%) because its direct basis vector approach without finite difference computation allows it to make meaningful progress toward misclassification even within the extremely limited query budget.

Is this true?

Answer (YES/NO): NO